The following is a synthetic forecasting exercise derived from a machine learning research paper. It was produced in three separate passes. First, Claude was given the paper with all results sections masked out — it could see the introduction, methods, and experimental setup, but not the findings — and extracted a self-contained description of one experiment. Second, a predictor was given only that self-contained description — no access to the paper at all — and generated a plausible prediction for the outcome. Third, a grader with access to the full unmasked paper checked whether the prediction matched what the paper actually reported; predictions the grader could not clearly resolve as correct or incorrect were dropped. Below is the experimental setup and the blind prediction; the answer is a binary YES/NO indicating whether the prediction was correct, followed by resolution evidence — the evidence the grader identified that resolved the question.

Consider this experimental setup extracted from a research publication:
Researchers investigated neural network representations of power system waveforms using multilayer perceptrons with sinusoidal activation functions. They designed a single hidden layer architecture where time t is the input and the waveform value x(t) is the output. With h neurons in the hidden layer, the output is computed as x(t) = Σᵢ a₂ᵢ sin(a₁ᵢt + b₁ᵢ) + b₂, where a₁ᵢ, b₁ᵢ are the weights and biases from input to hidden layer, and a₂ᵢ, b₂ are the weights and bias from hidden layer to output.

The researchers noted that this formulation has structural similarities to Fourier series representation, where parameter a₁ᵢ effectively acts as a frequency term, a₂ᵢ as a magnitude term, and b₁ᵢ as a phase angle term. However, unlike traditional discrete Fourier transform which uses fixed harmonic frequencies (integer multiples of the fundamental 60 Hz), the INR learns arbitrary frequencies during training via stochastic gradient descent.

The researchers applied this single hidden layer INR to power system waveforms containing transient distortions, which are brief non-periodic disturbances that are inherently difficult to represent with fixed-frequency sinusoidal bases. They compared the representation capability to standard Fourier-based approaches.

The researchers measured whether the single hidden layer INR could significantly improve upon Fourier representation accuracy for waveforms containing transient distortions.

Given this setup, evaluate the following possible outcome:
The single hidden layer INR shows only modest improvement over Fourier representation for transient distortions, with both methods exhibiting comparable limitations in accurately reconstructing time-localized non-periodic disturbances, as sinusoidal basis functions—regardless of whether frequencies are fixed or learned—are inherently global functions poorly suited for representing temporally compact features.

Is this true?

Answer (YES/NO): YES